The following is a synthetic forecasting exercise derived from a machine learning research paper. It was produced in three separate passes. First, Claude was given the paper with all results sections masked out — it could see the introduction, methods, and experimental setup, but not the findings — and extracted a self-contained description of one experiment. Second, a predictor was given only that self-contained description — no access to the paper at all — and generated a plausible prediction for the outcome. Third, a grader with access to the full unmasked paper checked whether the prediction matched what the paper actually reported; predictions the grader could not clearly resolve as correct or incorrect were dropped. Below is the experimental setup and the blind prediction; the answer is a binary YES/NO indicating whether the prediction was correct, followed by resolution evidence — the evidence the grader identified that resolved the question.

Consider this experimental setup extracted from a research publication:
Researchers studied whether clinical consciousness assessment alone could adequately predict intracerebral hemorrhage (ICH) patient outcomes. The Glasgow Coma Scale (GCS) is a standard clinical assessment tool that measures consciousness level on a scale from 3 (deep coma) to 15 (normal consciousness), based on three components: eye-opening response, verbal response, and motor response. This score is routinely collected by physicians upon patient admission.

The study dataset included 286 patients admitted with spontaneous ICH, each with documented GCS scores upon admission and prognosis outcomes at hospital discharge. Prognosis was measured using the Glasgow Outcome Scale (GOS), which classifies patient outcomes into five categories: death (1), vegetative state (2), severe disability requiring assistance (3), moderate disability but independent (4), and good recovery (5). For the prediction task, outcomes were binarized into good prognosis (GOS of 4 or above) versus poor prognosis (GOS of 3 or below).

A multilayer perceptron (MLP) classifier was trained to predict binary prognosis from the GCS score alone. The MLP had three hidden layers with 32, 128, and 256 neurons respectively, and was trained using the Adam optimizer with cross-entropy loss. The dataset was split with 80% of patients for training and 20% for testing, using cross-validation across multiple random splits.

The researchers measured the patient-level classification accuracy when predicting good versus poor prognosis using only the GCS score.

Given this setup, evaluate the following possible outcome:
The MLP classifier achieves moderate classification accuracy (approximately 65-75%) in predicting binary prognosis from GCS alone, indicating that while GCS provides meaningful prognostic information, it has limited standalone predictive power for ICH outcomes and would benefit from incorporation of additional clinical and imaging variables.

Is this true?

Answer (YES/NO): NO